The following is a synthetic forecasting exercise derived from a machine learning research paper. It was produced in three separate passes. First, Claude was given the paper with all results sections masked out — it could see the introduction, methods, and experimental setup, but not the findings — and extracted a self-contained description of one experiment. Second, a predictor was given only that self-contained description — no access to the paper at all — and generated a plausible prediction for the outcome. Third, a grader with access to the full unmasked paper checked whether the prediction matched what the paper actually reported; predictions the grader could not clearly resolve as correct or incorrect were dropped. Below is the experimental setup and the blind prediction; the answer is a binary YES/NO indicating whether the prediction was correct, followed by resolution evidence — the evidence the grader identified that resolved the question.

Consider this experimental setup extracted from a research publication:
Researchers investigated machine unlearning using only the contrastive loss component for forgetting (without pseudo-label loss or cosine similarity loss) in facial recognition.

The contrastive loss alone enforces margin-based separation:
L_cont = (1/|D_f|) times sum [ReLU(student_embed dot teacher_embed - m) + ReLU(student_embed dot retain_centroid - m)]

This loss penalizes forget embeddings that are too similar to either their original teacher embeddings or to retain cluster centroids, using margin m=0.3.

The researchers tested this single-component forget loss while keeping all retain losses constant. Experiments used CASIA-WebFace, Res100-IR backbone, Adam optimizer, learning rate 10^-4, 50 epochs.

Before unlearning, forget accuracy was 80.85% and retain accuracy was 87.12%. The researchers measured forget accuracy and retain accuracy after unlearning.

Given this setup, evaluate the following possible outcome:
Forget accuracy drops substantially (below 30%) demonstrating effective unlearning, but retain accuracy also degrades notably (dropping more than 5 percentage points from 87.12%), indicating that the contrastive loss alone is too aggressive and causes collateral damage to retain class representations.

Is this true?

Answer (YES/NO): NO